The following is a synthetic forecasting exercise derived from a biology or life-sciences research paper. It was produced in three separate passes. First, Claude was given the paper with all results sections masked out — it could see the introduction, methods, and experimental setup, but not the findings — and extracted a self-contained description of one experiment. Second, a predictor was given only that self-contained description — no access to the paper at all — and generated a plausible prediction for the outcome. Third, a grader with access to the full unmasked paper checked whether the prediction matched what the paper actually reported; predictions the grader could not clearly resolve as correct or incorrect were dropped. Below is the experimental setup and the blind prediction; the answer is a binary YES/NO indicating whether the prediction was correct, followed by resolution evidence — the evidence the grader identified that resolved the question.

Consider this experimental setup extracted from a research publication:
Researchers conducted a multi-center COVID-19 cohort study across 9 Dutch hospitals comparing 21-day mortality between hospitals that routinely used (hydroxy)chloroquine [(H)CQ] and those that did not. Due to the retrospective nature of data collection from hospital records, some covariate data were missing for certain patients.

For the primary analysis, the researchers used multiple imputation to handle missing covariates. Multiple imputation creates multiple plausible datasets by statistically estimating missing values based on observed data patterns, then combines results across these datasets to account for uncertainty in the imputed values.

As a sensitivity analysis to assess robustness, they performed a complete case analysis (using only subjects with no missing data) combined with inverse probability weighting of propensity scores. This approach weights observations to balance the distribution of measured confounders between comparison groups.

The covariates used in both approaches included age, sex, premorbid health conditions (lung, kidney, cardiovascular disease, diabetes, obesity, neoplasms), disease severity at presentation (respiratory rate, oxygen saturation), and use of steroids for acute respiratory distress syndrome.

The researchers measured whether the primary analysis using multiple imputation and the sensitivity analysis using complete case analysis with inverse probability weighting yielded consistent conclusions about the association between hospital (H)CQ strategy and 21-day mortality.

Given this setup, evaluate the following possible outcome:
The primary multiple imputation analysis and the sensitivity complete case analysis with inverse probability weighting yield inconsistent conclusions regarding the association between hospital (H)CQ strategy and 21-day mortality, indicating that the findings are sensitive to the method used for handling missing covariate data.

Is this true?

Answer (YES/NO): NO